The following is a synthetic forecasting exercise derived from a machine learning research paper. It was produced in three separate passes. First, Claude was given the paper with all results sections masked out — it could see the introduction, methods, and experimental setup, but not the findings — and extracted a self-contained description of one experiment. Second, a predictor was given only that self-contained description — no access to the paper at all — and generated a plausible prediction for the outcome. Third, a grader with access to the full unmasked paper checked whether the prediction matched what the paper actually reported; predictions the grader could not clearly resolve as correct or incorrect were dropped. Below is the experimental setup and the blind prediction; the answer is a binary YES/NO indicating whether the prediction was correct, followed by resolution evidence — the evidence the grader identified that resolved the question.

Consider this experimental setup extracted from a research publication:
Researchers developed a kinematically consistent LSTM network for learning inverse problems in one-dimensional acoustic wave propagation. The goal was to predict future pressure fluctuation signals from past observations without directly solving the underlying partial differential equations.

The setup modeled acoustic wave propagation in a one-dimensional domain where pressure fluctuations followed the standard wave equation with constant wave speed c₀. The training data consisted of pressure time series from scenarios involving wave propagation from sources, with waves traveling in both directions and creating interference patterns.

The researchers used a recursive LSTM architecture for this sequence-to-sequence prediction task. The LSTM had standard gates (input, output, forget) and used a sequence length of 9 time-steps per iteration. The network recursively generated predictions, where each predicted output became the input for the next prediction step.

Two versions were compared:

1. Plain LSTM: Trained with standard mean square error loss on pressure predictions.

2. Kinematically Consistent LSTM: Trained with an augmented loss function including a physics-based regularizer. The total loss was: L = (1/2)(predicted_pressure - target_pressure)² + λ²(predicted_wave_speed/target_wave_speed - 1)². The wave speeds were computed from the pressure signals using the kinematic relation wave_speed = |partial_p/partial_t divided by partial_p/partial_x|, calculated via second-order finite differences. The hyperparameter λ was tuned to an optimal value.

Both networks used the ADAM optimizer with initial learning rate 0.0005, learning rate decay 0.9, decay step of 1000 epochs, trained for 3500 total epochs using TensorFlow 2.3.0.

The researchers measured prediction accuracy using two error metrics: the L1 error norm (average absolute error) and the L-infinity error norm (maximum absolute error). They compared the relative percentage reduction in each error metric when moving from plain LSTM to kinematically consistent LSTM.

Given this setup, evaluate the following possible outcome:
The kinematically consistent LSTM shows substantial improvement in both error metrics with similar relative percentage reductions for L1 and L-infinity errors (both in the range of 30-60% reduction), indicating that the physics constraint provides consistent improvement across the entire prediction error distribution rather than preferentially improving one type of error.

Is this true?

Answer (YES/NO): NO